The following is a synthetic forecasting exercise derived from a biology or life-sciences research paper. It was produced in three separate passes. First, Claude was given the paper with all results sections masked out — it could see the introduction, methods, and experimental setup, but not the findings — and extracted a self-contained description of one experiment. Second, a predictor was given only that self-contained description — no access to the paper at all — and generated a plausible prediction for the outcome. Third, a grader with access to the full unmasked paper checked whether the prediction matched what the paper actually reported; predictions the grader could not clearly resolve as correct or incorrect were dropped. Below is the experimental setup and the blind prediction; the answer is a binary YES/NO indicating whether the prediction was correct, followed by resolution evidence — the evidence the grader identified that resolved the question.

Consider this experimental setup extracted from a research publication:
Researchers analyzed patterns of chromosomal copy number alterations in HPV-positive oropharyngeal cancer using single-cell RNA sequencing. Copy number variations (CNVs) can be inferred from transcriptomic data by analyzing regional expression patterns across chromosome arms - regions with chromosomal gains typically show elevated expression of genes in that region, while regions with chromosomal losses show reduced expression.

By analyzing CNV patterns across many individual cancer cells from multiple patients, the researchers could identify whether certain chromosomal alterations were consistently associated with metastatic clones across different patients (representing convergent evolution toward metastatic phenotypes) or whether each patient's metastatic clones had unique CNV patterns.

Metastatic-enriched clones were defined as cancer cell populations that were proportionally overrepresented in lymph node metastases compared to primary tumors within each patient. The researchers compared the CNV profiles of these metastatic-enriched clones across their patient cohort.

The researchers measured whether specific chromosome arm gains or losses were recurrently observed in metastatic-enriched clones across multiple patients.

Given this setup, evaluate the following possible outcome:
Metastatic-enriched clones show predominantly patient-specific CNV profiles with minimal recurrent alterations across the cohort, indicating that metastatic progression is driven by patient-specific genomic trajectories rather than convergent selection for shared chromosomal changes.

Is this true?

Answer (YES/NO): YES